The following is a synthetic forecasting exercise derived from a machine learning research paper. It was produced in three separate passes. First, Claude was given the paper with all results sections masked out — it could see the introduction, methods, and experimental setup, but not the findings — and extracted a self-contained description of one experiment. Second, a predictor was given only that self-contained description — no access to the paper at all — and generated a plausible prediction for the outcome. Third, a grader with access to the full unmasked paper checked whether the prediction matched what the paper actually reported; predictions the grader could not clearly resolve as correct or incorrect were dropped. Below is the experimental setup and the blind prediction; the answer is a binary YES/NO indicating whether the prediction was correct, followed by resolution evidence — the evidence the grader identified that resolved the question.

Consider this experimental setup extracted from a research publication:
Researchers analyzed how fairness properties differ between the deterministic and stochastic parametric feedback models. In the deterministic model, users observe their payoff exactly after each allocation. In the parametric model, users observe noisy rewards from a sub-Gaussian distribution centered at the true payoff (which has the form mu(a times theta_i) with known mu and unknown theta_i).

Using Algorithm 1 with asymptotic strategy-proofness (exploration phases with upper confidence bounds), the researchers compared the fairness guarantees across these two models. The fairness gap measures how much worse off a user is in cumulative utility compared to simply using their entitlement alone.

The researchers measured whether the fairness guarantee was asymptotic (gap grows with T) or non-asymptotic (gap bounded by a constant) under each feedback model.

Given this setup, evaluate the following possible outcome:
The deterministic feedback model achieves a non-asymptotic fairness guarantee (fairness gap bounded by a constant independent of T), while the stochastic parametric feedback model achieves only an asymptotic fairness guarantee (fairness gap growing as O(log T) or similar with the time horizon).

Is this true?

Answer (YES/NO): NO